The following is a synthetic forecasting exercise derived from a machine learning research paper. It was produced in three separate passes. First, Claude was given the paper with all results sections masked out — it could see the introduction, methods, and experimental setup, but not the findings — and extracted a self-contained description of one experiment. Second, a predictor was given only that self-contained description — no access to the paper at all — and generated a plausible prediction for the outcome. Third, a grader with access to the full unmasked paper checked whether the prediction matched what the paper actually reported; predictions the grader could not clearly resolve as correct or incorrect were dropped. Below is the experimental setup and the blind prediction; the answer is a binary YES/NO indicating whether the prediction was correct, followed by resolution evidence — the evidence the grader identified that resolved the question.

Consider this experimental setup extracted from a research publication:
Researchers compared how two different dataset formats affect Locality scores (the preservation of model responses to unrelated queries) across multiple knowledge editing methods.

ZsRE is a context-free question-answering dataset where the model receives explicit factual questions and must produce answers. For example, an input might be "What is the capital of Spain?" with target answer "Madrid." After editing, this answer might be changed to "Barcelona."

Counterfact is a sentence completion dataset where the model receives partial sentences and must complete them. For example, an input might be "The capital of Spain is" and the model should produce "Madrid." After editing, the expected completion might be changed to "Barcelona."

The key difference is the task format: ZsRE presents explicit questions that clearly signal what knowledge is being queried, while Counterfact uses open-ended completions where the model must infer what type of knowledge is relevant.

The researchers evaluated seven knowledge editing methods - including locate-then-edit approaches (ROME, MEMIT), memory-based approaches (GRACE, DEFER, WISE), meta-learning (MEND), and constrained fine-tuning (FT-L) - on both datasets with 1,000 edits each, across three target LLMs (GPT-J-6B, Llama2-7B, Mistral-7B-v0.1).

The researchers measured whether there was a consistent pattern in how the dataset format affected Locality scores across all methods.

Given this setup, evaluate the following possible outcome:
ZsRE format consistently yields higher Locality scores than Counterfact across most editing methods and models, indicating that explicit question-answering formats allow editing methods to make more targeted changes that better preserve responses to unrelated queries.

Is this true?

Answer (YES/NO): YES